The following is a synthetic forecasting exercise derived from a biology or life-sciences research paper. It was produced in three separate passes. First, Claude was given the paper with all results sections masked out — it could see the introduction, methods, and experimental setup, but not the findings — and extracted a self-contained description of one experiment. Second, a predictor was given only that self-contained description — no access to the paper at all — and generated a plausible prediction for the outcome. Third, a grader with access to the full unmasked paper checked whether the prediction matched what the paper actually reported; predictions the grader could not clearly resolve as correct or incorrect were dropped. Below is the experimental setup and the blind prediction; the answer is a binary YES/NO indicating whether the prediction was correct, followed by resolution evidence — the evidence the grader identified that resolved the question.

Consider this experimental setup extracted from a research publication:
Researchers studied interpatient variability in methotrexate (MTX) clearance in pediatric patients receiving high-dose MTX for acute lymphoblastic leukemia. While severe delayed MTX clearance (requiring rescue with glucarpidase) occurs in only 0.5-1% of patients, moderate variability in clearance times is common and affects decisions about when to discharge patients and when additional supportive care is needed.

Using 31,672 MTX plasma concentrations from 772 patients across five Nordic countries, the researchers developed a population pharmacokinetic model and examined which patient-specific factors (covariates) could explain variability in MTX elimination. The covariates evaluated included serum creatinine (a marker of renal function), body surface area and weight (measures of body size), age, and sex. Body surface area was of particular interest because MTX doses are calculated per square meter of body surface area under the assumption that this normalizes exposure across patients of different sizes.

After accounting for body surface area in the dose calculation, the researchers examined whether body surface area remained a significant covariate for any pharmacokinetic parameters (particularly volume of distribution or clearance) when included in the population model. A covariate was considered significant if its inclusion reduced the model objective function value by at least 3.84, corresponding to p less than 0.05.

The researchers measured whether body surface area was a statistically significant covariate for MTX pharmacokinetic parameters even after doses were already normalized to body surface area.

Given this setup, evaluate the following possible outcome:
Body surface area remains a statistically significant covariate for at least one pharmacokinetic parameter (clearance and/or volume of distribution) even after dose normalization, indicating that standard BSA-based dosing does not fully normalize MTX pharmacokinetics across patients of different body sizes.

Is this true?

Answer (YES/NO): YES